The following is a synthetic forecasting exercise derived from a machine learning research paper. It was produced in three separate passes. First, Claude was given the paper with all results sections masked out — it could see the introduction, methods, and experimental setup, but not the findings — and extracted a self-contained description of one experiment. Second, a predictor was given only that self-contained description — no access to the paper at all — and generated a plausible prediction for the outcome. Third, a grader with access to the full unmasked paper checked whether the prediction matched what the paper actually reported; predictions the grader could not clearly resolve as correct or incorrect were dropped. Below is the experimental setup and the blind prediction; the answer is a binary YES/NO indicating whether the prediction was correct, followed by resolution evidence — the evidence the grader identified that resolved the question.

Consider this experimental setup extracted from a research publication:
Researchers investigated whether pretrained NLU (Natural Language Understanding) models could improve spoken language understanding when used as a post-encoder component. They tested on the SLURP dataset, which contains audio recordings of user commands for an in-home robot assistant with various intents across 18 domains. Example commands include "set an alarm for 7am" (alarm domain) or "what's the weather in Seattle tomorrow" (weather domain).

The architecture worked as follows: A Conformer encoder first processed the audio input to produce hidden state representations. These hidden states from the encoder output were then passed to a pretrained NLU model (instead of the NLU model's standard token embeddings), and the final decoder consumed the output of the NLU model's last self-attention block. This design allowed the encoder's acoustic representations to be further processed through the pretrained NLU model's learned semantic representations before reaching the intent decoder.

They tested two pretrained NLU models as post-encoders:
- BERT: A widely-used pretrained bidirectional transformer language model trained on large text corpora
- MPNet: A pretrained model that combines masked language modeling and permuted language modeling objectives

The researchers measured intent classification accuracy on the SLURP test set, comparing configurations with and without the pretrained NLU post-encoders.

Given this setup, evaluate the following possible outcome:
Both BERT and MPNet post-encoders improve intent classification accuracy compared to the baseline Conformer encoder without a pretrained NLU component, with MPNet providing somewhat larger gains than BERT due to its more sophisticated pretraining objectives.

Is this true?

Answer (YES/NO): NO